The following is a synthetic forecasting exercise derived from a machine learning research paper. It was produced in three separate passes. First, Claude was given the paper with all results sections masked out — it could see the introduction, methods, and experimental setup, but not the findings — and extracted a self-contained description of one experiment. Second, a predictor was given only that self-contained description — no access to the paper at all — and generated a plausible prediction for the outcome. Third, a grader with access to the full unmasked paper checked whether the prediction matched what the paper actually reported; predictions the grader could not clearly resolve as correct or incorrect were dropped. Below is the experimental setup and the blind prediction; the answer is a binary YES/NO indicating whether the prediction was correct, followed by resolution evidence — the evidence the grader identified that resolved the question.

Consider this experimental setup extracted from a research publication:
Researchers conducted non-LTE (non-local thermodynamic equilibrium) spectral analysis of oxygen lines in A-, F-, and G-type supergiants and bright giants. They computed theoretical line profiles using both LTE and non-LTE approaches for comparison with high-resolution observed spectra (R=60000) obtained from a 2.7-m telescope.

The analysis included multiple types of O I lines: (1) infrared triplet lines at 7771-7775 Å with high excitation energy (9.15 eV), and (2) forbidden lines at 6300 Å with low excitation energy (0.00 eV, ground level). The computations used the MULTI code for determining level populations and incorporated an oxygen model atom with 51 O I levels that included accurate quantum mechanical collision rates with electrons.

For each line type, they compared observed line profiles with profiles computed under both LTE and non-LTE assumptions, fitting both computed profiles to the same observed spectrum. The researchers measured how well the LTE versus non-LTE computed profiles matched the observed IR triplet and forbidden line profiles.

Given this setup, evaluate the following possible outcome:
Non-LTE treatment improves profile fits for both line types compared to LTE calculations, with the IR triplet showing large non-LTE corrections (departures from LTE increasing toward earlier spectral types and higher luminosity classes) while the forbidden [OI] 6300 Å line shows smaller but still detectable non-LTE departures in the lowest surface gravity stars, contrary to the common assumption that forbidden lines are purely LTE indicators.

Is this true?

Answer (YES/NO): NO